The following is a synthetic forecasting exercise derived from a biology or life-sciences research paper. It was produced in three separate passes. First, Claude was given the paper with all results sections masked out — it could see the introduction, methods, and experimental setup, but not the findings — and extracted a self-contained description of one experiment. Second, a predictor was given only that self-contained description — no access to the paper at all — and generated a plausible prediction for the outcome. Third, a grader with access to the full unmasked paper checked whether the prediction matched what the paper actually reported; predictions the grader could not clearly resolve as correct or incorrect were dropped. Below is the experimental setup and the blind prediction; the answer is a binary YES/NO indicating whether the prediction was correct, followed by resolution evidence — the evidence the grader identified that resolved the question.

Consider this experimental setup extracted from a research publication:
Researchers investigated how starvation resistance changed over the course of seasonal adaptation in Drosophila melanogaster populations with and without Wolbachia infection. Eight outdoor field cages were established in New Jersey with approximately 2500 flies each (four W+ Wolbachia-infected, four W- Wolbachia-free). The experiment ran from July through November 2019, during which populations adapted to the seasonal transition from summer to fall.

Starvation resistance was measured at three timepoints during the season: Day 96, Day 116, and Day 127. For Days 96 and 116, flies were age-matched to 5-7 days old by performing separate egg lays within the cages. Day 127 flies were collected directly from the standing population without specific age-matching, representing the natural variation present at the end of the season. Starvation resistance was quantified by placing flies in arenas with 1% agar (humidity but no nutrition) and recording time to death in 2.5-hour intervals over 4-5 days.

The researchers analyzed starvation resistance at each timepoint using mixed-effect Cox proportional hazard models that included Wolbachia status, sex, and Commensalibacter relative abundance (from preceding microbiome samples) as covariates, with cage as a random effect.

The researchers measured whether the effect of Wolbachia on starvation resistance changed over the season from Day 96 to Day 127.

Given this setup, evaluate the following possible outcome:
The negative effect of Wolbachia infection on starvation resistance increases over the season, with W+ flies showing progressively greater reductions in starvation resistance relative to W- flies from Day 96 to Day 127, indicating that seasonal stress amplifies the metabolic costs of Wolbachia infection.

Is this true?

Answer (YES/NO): YES